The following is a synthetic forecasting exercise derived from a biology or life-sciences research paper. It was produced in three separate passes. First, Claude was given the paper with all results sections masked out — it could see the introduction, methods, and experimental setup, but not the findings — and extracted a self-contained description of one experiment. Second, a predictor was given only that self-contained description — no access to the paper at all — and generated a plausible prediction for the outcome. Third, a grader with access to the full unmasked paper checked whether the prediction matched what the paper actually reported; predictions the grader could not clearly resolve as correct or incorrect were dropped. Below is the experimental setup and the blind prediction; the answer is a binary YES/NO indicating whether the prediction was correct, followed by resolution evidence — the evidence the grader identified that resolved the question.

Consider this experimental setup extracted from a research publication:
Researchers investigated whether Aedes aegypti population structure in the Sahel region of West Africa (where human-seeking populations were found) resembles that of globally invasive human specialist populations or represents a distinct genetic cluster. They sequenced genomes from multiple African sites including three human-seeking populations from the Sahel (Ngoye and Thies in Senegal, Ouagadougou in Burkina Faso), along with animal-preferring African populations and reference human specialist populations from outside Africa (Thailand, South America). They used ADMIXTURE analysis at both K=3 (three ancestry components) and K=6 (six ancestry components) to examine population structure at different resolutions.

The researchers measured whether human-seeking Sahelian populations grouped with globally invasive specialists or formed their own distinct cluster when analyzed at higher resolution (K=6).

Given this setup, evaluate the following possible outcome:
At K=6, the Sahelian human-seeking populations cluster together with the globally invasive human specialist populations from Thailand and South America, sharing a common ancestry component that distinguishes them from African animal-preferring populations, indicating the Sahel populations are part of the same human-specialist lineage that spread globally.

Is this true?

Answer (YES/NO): NO